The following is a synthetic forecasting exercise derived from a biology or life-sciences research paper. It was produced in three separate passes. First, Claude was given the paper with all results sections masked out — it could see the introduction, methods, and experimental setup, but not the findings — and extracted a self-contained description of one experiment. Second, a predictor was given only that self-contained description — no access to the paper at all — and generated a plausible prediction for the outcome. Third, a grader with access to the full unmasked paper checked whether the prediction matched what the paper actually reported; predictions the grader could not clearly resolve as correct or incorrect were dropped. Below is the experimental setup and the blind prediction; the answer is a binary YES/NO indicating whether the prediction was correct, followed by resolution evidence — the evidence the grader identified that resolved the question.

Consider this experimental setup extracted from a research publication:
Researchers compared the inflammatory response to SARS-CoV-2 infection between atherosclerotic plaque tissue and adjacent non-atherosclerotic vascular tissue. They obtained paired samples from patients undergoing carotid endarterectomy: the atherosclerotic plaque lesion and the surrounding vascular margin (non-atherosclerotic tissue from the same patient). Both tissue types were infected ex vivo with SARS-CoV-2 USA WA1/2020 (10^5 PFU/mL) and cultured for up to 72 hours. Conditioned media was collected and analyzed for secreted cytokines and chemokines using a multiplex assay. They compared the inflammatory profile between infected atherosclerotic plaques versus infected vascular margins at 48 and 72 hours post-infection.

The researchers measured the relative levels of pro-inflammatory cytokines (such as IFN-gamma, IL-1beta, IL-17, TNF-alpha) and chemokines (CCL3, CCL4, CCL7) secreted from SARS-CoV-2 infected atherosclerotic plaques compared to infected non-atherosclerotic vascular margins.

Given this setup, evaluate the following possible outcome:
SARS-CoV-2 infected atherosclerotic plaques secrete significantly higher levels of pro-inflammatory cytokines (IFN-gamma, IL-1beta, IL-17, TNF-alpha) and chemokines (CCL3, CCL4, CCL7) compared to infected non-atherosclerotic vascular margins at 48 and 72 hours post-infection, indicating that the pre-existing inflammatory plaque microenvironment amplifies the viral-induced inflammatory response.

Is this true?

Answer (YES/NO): YES